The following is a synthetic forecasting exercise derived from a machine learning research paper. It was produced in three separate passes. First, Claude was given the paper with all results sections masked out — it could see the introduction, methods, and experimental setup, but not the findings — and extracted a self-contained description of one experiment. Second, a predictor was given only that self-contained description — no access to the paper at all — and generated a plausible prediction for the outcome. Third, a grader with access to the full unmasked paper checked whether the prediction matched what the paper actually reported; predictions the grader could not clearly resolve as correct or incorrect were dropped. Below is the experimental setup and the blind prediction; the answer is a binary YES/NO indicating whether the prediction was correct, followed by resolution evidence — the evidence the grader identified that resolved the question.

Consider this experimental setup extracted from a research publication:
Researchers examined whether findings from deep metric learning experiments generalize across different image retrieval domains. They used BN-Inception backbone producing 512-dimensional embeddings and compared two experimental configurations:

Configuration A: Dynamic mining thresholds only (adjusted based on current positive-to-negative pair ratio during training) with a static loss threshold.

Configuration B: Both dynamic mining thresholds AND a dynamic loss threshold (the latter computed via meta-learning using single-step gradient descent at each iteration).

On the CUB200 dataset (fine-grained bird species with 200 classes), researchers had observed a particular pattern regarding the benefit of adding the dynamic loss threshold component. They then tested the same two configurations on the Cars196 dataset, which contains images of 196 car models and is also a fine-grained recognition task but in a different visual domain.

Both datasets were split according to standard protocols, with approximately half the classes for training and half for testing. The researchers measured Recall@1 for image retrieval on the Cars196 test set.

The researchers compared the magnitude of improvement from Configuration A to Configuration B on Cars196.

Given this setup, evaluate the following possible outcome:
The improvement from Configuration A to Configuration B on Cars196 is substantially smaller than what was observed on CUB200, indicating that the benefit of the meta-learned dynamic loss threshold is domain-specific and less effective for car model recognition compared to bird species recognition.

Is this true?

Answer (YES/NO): NO